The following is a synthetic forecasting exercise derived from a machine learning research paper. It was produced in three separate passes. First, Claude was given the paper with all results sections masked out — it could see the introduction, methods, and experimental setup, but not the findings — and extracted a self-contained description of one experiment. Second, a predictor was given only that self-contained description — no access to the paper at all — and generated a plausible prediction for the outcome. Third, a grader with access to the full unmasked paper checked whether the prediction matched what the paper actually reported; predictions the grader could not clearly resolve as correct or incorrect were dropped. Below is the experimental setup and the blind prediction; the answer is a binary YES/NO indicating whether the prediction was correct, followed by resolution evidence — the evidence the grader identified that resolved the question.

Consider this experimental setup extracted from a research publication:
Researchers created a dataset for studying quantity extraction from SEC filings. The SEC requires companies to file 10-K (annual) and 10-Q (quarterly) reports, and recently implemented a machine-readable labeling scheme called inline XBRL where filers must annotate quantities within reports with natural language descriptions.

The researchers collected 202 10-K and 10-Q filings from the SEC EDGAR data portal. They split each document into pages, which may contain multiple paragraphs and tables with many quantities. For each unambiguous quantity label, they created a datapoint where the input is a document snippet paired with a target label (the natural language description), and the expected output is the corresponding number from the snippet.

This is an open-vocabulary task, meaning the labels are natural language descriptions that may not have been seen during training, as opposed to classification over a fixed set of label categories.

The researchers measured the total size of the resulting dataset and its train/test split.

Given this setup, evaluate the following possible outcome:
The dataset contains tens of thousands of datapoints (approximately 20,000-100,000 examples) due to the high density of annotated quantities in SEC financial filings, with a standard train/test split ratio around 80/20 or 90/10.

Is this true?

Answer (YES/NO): NO